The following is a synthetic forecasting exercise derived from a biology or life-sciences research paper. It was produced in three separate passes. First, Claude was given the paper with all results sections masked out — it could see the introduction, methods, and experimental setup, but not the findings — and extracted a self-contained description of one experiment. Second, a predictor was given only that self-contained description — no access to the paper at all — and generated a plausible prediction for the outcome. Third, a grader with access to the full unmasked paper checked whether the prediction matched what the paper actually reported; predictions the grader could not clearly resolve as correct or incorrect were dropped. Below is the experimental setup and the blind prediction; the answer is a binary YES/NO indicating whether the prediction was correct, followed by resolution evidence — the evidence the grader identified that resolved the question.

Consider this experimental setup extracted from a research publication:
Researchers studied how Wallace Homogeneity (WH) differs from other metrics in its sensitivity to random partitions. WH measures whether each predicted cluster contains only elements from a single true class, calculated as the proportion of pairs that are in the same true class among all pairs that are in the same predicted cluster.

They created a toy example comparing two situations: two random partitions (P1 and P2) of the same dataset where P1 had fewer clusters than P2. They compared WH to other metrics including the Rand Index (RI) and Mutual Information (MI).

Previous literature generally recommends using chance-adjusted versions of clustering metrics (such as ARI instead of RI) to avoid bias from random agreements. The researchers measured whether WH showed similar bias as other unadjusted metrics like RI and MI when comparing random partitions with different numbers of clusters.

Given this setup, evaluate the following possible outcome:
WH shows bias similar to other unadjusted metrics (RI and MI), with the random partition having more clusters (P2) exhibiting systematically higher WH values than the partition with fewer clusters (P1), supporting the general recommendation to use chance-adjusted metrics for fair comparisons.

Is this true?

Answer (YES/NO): NO